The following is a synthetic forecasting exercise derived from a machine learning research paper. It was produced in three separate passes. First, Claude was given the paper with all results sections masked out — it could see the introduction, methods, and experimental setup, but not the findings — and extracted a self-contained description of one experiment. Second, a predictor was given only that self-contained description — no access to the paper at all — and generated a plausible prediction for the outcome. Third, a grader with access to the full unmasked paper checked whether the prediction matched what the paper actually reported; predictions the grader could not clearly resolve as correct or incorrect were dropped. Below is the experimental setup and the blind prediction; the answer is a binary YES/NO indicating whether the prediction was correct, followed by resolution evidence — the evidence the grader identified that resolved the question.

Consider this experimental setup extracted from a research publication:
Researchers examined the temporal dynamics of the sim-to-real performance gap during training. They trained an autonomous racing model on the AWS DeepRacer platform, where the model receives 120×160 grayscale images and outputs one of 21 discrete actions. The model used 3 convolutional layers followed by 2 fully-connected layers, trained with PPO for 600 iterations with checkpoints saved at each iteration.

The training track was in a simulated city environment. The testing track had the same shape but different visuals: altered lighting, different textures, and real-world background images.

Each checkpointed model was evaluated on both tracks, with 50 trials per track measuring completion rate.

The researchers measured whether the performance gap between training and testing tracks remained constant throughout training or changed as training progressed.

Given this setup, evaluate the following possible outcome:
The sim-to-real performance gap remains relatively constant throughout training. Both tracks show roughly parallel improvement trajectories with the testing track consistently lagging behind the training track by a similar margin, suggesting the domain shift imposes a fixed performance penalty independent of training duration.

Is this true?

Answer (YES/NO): NO